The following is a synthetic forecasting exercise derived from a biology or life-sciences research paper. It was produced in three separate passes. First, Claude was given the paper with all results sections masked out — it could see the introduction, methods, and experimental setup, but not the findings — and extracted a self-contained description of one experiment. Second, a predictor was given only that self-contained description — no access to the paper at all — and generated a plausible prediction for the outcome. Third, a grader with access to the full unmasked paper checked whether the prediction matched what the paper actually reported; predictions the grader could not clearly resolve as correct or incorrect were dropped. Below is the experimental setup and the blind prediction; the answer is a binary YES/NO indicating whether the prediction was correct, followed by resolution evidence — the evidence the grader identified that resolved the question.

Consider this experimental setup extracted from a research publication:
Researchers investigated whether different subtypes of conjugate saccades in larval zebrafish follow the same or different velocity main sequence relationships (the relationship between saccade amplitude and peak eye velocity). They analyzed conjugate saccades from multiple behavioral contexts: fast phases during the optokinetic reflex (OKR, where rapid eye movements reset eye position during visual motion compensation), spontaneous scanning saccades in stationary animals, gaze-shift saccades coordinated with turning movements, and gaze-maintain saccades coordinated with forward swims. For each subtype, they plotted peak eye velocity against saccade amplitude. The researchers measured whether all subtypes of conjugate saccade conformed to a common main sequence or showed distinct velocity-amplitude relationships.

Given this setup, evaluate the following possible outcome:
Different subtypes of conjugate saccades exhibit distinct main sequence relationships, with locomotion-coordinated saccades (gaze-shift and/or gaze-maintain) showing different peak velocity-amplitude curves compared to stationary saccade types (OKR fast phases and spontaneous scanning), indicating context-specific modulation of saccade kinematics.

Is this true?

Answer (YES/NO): NO